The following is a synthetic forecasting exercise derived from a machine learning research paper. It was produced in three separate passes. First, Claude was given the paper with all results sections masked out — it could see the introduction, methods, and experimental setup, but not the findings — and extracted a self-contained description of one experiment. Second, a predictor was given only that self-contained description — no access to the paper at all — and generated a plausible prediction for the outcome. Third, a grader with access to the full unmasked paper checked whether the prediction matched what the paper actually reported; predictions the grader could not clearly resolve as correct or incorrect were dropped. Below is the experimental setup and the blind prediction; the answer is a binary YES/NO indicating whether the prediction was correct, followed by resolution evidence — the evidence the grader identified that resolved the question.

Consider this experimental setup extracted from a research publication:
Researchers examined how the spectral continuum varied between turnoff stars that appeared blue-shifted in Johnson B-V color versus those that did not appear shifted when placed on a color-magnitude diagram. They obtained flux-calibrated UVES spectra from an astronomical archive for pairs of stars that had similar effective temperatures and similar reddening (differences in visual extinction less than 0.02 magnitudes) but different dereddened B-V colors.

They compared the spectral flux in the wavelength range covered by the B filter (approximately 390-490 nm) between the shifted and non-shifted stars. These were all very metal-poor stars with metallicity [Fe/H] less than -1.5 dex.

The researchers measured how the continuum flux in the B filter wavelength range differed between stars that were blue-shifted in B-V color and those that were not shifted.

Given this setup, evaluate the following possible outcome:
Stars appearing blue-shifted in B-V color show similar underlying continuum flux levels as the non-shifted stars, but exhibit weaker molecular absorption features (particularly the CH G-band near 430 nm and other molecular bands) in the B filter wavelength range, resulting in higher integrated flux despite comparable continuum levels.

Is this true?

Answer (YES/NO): NO